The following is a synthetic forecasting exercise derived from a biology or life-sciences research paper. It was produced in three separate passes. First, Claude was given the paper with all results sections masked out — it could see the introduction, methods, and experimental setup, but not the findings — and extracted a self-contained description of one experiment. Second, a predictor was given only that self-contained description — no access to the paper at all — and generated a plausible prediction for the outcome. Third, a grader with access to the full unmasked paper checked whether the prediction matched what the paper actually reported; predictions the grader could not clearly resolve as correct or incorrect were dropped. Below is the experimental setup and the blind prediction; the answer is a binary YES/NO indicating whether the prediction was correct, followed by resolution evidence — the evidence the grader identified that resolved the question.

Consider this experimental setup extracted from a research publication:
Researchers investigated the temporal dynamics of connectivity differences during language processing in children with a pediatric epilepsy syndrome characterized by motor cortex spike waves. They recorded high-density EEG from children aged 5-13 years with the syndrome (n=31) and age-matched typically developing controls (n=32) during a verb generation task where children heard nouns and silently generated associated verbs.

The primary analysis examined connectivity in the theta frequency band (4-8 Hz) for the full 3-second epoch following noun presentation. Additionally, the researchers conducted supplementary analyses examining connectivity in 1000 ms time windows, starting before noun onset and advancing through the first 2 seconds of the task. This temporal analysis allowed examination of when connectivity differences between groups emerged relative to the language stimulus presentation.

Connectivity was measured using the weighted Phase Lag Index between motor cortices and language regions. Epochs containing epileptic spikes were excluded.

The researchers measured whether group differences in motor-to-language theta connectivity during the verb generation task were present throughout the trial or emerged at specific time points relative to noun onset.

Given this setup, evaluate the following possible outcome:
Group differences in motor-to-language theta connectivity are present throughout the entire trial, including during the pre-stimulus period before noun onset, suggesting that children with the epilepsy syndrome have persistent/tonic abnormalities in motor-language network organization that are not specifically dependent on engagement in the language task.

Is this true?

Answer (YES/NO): NO